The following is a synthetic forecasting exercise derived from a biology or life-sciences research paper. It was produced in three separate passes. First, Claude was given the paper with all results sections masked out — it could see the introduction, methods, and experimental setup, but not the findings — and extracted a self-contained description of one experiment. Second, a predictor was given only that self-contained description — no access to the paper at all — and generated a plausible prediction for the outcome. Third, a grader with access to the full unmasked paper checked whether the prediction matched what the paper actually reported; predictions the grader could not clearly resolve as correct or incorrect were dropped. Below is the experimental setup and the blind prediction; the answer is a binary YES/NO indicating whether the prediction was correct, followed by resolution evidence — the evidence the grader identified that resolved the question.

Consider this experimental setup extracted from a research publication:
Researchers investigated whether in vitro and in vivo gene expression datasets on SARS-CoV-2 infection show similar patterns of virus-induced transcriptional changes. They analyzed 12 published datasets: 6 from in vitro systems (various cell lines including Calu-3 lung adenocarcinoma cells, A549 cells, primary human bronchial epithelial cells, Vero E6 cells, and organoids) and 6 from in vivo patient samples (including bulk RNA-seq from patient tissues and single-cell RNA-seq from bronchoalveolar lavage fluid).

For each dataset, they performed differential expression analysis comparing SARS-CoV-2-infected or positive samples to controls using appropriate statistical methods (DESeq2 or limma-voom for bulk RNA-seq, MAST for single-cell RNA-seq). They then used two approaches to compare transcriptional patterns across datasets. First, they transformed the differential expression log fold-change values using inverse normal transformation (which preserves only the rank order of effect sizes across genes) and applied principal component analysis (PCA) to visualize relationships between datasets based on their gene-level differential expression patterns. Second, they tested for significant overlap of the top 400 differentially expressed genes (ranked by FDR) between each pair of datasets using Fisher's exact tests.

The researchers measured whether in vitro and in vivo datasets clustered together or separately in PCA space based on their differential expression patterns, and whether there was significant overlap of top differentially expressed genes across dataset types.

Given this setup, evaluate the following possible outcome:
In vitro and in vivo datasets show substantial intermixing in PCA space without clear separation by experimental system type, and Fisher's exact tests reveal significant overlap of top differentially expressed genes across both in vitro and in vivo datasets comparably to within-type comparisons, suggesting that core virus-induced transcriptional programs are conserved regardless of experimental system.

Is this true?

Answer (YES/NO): NO